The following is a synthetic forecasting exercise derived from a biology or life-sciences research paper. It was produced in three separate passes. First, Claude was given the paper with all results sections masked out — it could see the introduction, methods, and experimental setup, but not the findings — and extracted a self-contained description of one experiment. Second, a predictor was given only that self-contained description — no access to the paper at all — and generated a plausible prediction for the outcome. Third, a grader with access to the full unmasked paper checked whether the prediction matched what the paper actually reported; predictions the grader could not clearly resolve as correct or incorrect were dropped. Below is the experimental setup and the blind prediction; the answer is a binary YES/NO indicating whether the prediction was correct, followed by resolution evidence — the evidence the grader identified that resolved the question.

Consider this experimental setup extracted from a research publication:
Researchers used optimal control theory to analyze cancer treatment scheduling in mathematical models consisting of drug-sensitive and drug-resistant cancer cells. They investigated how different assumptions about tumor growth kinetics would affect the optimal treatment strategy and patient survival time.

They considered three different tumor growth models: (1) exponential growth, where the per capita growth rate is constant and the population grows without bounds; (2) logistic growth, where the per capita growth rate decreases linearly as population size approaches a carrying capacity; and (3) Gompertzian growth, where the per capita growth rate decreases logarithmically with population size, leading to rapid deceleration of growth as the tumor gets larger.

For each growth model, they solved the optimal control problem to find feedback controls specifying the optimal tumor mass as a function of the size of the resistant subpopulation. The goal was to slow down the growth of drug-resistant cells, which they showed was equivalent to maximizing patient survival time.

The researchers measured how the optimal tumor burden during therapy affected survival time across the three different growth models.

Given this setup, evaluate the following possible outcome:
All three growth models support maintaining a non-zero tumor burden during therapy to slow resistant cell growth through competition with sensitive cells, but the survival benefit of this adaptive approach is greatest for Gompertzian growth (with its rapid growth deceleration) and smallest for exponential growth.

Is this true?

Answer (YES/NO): YES